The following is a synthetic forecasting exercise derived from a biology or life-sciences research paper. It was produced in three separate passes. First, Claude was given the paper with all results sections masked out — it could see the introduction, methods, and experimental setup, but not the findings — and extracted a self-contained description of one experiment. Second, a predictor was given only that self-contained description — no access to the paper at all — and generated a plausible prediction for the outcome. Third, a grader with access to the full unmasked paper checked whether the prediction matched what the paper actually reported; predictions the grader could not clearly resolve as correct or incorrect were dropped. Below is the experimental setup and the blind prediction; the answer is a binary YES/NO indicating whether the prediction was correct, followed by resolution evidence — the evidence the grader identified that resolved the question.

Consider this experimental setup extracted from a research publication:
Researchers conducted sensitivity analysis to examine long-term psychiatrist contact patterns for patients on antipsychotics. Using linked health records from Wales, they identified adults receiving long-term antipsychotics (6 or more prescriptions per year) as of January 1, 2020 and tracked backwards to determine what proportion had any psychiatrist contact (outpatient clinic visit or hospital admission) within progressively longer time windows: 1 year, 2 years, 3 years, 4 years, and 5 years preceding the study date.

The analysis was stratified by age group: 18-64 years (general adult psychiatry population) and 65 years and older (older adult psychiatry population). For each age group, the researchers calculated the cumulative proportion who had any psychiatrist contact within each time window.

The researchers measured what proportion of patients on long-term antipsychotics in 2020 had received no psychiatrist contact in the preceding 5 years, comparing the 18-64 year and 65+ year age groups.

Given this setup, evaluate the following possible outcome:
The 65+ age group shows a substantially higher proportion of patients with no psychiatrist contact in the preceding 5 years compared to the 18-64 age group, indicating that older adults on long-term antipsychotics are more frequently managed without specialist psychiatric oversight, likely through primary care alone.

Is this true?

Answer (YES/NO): YES